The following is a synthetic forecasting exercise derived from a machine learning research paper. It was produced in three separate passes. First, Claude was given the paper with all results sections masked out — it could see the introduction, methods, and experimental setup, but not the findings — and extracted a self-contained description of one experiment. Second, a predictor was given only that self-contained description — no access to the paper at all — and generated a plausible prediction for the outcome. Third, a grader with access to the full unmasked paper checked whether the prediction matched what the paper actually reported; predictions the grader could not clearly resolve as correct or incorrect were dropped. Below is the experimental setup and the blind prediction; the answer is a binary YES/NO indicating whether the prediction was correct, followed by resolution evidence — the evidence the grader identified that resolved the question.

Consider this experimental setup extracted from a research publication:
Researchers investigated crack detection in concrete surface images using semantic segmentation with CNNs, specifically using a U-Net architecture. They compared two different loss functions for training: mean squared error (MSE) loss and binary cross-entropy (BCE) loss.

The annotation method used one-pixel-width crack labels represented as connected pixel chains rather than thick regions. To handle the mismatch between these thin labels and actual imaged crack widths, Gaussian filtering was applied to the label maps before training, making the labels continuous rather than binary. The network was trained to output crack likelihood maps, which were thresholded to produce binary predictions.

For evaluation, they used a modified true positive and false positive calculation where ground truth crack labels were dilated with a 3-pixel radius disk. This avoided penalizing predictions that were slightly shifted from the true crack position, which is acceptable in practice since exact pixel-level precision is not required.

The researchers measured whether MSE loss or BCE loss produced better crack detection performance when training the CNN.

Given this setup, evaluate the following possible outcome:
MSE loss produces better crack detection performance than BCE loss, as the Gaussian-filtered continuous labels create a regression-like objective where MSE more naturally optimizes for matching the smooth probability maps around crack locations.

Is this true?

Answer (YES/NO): YES